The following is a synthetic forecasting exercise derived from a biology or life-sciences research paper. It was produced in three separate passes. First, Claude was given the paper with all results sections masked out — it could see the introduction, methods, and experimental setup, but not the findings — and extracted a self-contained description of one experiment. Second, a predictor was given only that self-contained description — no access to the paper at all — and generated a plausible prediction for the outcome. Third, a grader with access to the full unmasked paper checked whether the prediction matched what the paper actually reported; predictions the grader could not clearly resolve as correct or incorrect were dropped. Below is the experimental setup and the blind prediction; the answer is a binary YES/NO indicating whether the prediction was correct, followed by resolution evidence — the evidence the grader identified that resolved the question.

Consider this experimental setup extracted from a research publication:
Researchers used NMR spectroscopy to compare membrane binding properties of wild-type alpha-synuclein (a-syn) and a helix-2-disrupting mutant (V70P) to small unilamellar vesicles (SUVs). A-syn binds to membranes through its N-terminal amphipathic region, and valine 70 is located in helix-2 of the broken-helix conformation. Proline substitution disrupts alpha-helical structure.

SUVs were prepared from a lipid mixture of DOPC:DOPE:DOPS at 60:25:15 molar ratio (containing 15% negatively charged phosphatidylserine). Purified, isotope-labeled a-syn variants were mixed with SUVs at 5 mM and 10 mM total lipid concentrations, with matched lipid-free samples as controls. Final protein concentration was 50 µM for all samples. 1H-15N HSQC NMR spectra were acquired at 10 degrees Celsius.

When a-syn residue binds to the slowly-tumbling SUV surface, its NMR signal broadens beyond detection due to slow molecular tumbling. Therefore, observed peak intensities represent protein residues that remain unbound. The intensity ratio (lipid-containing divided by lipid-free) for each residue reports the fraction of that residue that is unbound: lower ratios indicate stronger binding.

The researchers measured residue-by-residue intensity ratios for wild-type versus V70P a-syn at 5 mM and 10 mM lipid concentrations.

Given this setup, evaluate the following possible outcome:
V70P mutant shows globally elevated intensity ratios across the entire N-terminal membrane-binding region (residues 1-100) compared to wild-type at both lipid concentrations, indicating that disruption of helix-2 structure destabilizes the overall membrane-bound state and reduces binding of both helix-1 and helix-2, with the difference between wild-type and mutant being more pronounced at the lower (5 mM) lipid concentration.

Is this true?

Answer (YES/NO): NO